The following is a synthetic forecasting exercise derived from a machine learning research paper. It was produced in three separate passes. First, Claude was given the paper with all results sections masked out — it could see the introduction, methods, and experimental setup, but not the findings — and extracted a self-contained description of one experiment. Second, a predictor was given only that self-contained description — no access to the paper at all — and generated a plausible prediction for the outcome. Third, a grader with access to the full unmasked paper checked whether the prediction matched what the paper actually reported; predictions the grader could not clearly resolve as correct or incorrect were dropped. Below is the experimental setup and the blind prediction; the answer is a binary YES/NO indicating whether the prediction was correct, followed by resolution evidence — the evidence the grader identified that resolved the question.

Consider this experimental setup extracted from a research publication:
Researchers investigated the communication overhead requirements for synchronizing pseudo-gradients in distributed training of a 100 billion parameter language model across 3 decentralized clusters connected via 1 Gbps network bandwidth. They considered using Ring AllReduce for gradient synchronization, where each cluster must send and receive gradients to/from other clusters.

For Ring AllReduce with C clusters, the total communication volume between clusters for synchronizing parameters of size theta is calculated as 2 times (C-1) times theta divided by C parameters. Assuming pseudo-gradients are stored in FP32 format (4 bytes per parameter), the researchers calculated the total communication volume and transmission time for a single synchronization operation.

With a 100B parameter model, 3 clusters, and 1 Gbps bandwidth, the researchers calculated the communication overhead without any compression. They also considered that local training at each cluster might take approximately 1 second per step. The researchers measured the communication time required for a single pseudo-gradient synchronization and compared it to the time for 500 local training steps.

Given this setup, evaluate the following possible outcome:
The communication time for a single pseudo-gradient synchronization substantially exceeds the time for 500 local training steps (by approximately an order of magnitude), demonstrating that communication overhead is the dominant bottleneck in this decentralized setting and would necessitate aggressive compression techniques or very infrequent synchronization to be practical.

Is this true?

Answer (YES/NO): YES